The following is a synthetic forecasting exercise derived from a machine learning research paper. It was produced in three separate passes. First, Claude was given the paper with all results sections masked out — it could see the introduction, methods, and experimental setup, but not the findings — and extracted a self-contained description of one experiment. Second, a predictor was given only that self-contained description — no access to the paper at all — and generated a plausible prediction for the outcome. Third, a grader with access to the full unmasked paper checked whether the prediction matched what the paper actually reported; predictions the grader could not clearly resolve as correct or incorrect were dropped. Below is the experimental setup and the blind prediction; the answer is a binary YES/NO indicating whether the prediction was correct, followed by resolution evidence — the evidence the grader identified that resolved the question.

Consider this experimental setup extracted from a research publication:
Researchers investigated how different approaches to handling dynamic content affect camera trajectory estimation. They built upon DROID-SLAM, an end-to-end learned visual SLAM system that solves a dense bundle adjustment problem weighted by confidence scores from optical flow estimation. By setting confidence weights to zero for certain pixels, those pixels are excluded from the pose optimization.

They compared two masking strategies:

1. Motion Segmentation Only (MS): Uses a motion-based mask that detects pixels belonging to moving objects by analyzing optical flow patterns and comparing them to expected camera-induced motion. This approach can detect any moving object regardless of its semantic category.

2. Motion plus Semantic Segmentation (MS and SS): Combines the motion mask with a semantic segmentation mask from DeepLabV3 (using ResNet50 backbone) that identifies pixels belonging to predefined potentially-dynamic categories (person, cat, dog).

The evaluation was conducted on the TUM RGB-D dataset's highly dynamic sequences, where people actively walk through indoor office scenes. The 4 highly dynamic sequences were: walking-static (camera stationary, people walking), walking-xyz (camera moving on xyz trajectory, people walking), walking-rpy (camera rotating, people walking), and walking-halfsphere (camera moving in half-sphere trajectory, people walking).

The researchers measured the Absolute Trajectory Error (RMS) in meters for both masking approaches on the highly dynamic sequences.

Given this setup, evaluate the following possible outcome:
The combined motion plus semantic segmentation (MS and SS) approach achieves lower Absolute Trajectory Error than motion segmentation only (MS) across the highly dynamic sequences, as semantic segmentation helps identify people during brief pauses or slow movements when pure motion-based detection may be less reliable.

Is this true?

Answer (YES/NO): NO